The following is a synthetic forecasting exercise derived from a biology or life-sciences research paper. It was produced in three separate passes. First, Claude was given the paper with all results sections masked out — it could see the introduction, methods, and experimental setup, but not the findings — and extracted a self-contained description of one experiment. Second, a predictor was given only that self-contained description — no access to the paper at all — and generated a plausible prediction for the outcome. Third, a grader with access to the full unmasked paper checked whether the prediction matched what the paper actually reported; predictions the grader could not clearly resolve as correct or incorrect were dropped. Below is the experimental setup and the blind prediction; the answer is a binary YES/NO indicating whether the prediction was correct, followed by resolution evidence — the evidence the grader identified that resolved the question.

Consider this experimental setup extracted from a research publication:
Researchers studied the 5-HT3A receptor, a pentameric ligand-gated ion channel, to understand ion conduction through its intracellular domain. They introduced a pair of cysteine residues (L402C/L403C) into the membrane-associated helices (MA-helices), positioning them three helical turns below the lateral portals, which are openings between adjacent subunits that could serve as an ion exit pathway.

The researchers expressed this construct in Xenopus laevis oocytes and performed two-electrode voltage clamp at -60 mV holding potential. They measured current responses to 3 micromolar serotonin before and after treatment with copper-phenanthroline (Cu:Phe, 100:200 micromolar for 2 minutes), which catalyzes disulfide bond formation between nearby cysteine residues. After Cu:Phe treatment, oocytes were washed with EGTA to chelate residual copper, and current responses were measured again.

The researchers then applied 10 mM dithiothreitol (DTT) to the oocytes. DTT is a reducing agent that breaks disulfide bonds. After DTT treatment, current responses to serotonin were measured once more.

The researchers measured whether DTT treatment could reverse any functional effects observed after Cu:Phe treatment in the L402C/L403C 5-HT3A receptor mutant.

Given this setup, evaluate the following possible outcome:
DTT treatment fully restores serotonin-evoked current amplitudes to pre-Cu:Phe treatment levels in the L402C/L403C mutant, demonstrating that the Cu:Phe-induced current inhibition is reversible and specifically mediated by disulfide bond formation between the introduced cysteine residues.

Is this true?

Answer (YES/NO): NO